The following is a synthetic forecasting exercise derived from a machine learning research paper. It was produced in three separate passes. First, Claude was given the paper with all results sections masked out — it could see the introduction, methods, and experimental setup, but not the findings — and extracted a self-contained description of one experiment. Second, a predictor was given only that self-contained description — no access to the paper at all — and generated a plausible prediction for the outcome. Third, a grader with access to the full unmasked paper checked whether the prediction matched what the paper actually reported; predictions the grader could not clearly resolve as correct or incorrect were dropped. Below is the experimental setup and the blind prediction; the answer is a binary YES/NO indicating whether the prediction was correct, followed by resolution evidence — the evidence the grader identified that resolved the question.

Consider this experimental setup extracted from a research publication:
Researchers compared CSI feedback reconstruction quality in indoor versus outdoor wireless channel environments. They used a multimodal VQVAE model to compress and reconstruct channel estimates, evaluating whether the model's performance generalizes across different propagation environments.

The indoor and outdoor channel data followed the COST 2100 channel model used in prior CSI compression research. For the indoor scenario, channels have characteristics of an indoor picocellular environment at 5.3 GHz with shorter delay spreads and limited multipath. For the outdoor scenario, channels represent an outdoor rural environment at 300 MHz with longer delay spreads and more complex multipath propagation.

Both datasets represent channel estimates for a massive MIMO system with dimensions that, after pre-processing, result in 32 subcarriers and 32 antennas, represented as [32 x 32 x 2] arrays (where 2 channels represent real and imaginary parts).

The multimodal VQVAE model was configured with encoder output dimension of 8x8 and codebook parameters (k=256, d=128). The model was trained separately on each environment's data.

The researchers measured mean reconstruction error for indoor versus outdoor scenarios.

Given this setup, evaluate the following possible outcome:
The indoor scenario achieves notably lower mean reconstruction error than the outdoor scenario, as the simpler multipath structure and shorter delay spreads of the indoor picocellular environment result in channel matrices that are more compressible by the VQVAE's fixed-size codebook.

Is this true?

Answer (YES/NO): YES